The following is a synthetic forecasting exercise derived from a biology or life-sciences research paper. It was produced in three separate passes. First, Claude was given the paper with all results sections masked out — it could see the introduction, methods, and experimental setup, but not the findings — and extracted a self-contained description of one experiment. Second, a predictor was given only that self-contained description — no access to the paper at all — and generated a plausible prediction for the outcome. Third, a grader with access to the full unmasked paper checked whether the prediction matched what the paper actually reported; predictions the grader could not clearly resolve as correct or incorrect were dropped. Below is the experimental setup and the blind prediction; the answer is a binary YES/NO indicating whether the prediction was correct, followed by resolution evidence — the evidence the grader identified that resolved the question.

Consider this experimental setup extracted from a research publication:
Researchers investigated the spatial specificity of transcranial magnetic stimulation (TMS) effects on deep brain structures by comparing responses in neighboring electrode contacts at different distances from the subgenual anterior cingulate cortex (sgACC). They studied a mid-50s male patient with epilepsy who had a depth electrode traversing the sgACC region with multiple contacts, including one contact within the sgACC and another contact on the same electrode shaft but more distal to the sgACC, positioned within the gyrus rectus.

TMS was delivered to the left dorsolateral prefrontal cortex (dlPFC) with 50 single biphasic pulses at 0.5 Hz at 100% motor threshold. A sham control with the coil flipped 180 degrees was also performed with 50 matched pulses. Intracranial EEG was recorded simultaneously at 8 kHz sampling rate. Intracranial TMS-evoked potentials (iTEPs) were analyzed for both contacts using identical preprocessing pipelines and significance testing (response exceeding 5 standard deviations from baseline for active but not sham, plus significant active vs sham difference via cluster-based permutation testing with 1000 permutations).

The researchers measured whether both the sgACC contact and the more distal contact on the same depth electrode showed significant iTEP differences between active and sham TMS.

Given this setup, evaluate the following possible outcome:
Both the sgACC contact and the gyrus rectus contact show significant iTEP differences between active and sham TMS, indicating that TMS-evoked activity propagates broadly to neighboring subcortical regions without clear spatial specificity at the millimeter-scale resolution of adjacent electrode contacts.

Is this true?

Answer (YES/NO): NO